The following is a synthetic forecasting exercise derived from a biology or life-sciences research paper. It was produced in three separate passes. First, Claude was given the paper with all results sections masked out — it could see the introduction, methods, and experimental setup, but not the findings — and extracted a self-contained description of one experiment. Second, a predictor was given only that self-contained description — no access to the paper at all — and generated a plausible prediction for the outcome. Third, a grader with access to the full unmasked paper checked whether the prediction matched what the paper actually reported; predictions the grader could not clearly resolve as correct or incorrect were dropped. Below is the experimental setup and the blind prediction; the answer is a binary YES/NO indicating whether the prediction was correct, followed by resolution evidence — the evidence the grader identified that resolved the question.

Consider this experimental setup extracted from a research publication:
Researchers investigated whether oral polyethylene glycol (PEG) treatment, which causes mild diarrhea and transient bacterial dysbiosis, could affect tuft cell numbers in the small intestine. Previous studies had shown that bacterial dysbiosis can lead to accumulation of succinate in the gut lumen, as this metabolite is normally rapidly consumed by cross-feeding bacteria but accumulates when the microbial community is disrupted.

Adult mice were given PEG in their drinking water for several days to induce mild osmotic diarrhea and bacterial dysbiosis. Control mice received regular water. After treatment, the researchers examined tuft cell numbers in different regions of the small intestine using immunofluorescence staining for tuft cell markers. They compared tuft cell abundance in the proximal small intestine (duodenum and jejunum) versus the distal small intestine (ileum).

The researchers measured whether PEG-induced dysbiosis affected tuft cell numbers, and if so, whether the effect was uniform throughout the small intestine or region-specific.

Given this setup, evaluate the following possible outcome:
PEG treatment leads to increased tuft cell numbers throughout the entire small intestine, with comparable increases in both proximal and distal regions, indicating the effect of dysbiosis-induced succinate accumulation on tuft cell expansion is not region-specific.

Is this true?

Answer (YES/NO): NO